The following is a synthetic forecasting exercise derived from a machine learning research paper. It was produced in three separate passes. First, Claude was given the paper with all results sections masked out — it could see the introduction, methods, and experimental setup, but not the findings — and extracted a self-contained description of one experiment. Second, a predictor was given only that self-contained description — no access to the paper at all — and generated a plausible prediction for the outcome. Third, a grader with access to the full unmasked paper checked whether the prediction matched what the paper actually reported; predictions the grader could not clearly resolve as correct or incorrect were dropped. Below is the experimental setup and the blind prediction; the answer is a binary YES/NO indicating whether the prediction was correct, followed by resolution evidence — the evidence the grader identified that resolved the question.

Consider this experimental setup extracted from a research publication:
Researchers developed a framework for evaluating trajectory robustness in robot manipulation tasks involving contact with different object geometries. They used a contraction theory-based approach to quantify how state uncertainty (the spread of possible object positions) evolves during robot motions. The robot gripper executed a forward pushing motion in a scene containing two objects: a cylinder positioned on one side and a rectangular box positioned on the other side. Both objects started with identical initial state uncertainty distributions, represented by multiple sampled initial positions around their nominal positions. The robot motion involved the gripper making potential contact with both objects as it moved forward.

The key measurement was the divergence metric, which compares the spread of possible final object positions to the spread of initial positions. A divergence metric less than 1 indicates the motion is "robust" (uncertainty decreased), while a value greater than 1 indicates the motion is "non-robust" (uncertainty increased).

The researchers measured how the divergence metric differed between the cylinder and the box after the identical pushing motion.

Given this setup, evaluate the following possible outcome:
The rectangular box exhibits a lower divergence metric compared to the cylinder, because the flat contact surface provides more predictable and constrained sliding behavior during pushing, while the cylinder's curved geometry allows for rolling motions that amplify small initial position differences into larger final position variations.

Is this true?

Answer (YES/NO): NO